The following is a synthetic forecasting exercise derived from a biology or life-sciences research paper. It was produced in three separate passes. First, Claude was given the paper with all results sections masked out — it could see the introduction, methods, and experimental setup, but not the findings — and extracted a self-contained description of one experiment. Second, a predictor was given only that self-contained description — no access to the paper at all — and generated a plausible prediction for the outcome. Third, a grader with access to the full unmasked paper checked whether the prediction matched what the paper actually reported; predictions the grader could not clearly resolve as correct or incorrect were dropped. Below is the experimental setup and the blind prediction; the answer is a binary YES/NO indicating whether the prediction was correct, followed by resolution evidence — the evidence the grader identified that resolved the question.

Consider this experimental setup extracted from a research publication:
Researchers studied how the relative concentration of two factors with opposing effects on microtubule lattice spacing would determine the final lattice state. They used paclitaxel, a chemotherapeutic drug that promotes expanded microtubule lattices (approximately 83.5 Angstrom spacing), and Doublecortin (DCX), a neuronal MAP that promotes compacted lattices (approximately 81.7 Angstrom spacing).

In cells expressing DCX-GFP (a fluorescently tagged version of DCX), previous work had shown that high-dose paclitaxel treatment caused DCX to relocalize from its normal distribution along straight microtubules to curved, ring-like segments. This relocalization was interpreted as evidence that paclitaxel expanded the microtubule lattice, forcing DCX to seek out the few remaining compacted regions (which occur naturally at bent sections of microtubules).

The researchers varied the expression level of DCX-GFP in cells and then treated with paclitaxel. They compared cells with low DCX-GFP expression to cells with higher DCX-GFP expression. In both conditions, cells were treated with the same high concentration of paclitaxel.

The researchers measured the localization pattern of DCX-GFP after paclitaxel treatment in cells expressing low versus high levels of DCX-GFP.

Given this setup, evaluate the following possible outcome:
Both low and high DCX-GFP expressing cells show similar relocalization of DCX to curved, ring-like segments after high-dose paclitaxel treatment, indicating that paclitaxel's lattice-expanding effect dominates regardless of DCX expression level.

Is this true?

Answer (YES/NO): NO